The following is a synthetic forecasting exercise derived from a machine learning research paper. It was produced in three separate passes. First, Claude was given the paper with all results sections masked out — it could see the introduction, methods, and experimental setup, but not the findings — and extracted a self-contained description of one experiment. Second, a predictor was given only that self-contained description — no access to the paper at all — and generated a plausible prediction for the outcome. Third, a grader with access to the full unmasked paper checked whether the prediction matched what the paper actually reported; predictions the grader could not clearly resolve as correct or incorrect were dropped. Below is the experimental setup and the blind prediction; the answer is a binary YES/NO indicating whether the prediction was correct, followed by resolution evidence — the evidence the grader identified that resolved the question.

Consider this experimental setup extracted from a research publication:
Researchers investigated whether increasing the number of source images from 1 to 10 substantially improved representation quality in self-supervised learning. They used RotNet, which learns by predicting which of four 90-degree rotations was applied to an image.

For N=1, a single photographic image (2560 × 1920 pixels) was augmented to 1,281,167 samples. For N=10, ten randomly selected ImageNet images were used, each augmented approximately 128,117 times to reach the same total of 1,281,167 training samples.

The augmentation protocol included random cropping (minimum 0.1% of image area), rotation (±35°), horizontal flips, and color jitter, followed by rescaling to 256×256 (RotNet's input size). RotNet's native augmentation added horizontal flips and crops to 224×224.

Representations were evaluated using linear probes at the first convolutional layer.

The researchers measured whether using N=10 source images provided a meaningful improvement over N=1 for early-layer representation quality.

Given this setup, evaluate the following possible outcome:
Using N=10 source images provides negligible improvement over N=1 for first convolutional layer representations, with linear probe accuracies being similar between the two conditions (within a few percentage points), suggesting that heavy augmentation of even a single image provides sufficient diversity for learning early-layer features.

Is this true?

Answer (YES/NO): YES